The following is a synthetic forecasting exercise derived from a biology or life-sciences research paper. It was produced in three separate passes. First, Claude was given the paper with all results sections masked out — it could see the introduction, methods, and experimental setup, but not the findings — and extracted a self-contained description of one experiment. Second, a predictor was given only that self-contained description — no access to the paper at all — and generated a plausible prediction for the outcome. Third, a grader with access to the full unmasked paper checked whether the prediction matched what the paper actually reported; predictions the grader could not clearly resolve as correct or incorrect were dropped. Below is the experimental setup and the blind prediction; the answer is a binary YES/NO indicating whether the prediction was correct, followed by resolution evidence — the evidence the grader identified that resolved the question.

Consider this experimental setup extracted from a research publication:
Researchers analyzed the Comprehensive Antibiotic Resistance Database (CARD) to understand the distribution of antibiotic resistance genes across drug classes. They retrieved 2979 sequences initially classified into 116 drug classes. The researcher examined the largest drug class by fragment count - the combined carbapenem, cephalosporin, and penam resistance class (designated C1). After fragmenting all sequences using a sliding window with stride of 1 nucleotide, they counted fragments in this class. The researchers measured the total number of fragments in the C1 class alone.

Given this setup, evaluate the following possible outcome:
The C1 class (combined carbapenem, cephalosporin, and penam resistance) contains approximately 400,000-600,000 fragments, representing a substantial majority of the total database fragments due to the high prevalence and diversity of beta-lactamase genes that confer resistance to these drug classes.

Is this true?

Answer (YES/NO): NO